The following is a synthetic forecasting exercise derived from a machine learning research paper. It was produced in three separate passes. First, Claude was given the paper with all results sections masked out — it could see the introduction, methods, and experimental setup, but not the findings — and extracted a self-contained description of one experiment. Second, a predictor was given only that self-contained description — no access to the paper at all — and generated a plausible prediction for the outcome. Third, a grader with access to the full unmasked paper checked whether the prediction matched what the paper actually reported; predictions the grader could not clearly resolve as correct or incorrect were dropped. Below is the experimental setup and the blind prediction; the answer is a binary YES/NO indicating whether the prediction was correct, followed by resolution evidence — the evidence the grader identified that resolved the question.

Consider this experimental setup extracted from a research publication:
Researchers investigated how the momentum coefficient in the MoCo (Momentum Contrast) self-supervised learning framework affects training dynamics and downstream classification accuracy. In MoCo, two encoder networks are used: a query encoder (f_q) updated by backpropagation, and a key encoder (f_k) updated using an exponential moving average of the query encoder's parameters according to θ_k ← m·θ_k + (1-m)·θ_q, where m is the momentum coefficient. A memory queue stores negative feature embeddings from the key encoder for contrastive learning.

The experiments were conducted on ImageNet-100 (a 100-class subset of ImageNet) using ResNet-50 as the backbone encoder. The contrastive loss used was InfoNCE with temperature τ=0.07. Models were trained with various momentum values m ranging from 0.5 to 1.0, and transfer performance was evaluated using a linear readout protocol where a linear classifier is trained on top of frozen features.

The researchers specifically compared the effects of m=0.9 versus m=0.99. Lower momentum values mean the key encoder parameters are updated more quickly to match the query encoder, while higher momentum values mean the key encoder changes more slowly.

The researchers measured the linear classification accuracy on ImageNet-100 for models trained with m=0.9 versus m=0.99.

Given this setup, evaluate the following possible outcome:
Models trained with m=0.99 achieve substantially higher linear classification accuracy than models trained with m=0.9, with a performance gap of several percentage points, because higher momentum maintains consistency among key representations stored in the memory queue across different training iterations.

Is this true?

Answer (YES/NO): YES